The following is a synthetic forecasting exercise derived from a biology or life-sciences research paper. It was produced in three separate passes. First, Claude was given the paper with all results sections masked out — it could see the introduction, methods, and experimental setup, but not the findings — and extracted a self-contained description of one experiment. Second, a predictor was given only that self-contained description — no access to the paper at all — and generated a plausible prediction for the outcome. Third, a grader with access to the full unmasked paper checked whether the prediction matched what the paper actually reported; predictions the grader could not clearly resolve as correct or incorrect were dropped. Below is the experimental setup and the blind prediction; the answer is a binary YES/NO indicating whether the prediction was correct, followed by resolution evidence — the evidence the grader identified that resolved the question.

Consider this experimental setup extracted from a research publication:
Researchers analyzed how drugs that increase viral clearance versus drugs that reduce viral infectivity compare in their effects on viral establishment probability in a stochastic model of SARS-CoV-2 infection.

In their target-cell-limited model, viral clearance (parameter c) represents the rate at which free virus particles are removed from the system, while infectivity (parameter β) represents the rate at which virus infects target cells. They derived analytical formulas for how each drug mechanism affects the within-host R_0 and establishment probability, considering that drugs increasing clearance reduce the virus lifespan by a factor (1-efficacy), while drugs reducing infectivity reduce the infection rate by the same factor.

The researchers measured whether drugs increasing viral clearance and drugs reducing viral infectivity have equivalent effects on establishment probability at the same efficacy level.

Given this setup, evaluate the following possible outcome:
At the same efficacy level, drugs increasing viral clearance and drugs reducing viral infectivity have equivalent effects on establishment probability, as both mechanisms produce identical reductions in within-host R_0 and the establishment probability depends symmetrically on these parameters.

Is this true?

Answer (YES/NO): YES